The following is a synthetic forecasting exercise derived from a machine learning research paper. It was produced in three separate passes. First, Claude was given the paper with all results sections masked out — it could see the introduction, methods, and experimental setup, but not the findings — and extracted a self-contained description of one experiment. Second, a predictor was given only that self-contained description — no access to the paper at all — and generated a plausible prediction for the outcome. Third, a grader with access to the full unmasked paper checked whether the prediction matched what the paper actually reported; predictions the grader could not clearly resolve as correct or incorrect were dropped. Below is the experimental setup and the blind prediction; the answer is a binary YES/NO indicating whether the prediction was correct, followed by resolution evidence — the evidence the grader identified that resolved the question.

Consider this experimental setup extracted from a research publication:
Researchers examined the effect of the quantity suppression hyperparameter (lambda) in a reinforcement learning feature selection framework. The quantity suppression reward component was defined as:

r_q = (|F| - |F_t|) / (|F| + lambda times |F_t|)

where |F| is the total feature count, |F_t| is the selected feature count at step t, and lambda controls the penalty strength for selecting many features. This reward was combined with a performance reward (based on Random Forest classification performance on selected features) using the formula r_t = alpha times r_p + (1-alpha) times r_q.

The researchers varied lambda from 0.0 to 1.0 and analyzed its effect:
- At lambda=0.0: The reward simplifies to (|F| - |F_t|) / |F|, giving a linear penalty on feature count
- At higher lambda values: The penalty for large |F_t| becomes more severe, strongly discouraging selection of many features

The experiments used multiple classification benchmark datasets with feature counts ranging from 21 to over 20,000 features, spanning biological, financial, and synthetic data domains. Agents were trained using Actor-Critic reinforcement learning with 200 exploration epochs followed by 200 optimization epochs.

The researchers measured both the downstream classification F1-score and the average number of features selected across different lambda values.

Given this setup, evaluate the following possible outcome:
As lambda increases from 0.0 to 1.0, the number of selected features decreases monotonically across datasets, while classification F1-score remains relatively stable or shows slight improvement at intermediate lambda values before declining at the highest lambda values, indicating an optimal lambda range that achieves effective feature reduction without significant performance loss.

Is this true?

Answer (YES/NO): NO